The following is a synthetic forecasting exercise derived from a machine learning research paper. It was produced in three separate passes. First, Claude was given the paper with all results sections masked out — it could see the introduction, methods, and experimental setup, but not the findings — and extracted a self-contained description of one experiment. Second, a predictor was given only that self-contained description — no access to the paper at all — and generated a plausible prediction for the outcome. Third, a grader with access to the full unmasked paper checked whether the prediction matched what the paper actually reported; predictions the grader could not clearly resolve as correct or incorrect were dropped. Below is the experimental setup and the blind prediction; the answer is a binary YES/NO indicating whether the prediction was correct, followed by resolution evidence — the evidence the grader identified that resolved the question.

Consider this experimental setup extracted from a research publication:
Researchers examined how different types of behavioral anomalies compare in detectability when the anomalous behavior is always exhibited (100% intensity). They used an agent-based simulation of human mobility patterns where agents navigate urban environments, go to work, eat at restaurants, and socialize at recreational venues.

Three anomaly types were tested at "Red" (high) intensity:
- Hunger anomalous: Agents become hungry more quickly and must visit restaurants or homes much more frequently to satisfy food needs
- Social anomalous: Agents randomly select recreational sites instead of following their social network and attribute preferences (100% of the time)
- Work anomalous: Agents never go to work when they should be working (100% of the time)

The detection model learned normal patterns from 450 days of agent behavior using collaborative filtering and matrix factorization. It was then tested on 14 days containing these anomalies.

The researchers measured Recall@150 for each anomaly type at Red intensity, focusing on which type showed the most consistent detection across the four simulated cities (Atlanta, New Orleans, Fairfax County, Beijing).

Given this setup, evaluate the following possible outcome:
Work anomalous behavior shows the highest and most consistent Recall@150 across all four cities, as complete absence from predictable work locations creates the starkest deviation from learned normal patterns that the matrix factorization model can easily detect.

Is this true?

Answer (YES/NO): NO